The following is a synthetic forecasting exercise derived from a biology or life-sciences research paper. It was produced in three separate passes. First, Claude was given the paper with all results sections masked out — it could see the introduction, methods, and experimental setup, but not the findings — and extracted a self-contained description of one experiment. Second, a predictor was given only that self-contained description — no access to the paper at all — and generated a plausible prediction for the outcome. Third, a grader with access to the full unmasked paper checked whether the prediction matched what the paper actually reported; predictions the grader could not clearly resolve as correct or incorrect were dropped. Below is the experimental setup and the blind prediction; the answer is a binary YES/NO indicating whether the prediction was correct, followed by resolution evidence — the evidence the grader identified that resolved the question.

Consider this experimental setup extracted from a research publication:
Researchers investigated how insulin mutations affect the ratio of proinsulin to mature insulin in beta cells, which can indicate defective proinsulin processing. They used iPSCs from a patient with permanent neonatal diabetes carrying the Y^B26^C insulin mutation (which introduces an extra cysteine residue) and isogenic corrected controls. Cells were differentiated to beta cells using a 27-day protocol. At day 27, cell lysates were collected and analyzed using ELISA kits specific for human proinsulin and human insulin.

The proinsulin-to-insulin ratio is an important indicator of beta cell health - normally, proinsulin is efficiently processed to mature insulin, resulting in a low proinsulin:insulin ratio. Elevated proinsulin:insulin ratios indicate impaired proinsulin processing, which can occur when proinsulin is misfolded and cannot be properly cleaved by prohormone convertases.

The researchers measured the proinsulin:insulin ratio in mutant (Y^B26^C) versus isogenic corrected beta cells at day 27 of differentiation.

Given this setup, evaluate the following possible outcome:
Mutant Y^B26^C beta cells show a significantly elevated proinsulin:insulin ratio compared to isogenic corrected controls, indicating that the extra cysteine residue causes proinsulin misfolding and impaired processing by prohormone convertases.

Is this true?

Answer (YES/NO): YES